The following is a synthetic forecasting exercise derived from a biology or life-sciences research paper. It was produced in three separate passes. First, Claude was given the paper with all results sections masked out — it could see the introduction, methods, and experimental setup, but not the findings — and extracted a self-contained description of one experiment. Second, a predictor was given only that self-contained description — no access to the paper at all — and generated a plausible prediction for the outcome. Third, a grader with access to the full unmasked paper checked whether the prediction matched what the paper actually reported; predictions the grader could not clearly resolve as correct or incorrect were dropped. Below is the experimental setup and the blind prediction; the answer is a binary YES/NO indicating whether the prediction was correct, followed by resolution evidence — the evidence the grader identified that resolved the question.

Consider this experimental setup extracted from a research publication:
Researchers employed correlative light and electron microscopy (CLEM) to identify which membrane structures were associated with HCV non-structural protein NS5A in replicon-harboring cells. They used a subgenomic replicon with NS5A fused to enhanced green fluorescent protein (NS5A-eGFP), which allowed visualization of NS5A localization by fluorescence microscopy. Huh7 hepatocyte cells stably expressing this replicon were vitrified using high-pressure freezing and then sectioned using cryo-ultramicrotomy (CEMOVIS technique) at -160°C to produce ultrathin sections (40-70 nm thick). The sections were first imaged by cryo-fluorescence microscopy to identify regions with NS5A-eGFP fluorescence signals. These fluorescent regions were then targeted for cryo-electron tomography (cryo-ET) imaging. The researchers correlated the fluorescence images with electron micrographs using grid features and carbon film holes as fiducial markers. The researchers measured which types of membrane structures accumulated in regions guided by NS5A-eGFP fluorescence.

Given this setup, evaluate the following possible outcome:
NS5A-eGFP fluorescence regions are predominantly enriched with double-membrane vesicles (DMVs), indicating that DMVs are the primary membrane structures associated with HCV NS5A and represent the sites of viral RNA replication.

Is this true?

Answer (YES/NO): NO